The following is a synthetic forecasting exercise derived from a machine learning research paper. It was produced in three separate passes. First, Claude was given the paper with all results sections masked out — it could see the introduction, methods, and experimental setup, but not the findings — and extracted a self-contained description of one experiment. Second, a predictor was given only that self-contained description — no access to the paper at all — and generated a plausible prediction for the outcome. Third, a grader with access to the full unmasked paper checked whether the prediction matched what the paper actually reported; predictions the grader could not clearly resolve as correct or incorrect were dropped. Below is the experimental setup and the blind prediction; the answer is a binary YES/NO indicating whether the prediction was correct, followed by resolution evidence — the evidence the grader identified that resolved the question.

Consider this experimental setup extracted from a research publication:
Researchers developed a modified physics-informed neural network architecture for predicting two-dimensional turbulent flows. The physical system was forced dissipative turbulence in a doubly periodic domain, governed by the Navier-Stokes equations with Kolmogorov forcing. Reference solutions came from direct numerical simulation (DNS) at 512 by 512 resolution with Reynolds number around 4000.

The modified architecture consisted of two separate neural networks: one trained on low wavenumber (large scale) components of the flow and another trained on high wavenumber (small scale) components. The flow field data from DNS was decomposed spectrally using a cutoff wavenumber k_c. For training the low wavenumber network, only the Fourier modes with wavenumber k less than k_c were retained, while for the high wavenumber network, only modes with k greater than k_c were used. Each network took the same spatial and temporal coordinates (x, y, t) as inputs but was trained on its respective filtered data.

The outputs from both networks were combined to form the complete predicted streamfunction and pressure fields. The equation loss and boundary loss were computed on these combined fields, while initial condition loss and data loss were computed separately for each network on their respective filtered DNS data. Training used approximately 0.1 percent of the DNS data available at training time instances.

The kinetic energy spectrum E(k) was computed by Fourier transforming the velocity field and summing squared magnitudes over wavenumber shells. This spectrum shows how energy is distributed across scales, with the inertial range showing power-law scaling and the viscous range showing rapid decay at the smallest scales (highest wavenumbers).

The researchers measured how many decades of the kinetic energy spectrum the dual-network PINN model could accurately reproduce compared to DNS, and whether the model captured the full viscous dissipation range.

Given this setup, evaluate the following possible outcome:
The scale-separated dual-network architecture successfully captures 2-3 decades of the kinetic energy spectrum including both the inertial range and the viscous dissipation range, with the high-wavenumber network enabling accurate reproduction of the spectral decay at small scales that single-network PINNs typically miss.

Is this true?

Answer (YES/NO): NO